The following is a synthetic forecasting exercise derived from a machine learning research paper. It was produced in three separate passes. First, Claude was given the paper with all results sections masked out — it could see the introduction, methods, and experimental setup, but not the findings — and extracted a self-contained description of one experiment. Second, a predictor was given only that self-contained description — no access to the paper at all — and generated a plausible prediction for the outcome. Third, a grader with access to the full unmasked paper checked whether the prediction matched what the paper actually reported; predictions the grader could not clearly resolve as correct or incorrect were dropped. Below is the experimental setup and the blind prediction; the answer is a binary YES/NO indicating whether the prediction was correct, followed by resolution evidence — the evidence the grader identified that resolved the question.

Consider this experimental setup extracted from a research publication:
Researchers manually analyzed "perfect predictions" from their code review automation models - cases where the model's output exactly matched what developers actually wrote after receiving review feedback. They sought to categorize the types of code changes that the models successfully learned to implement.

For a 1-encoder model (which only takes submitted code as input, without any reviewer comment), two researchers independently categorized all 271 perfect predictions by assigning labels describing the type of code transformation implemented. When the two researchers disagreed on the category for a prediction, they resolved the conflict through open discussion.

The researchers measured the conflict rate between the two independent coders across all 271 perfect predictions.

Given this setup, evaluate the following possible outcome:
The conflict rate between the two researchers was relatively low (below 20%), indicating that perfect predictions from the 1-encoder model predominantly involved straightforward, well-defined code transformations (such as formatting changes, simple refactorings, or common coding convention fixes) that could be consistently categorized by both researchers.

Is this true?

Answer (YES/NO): YES